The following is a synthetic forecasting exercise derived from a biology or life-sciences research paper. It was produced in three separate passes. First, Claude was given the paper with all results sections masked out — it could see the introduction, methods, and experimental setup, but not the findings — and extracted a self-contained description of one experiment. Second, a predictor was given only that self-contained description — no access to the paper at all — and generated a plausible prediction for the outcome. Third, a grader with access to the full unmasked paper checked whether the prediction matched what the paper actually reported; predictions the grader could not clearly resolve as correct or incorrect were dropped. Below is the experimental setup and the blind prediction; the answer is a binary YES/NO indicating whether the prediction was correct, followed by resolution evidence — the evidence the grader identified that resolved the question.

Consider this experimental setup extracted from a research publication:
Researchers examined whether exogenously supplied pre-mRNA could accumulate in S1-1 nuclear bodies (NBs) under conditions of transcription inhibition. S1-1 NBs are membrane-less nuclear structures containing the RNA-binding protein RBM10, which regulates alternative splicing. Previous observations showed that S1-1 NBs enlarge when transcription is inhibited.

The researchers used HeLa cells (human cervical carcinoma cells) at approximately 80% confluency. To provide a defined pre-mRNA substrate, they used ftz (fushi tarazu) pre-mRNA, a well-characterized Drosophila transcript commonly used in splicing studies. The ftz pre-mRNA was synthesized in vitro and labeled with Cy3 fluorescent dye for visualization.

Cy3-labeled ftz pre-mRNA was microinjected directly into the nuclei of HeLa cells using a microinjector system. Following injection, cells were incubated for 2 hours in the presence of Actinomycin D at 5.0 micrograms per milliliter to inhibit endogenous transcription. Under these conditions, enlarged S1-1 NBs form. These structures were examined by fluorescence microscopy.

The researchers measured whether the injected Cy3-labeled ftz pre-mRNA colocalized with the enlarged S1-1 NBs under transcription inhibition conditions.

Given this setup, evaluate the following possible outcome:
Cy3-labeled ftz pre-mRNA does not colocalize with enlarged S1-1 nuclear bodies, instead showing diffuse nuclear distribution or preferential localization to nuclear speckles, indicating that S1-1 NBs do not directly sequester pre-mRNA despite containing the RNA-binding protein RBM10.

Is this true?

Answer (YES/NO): NO